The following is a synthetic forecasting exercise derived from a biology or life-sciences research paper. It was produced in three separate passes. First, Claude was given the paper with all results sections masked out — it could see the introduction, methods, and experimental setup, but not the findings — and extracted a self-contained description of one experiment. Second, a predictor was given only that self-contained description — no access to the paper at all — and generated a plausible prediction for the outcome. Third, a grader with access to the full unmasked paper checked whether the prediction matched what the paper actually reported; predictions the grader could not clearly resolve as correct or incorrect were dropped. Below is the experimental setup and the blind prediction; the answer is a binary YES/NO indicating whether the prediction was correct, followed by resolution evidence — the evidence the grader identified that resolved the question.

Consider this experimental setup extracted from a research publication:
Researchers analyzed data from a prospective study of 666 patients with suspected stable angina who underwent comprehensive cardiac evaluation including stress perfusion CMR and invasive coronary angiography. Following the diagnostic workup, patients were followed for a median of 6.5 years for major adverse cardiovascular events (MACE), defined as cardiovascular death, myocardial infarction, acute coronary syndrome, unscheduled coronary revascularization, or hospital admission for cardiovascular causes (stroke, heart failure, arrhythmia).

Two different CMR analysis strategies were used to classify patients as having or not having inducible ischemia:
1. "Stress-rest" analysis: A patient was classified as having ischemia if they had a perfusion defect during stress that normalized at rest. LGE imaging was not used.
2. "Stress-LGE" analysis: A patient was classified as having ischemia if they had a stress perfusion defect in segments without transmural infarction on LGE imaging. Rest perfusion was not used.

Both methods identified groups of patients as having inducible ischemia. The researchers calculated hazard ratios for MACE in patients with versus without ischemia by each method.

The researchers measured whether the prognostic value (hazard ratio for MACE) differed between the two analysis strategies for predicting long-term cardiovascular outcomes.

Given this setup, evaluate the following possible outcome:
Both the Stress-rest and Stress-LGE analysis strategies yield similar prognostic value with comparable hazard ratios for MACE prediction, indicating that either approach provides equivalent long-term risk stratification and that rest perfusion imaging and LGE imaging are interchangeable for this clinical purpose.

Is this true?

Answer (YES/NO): YES